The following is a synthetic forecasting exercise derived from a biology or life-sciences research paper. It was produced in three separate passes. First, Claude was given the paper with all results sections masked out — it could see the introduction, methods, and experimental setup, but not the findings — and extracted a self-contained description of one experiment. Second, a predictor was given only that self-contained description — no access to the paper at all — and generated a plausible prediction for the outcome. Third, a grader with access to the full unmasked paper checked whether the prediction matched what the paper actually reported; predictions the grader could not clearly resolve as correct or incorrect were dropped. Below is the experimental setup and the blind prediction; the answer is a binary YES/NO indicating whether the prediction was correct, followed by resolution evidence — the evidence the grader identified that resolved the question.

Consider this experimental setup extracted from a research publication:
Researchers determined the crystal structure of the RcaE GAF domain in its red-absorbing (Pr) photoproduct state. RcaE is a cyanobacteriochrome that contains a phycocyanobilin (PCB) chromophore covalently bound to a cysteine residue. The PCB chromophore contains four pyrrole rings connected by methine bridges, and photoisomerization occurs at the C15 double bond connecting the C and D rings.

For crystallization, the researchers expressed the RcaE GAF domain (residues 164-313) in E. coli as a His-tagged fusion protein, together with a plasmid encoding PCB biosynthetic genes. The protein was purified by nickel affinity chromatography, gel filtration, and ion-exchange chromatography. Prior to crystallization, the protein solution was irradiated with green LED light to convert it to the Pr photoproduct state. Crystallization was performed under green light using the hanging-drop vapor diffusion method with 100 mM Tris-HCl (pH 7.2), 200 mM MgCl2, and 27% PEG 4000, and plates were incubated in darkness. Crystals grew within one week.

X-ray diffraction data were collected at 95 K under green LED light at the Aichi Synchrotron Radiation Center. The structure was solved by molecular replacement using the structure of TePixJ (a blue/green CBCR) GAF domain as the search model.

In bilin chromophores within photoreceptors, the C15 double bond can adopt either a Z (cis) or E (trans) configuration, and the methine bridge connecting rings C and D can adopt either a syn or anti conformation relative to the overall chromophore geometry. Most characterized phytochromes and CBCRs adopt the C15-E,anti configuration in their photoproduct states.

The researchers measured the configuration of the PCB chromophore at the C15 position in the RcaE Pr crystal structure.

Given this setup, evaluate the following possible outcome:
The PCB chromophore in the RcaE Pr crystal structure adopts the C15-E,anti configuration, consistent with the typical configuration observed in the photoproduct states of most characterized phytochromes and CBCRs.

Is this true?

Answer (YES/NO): NO